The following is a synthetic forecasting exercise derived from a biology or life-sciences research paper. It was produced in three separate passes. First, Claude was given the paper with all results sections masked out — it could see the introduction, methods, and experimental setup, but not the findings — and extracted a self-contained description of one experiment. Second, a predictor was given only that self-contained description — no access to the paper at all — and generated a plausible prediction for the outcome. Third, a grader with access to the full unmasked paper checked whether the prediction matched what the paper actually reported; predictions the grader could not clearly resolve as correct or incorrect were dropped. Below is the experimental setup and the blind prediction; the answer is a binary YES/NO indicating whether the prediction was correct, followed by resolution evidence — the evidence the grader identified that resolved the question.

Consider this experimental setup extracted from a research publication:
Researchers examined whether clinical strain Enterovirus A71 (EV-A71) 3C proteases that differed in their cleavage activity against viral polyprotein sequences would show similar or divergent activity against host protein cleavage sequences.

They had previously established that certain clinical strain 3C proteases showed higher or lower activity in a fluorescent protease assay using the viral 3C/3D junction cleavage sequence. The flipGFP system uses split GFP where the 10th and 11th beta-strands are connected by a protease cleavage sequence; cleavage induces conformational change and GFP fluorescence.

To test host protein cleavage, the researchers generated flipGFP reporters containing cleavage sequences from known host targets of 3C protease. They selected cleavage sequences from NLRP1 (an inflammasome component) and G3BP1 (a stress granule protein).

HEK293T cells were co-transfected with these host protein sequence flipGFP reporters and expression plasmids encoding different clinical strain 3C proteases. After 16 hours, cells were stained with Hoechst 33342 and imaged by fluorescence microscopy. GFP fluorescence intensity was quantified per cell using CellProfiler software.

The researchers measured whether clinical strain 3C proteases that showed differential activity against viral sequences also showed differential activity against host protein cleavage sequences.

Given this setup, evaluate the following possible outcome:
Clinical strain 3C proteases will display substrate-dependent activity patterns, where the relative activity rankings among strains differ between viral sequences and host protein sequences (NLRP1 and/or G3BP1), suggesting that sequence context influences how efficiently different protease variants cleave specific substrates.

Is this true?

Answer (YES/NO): YES